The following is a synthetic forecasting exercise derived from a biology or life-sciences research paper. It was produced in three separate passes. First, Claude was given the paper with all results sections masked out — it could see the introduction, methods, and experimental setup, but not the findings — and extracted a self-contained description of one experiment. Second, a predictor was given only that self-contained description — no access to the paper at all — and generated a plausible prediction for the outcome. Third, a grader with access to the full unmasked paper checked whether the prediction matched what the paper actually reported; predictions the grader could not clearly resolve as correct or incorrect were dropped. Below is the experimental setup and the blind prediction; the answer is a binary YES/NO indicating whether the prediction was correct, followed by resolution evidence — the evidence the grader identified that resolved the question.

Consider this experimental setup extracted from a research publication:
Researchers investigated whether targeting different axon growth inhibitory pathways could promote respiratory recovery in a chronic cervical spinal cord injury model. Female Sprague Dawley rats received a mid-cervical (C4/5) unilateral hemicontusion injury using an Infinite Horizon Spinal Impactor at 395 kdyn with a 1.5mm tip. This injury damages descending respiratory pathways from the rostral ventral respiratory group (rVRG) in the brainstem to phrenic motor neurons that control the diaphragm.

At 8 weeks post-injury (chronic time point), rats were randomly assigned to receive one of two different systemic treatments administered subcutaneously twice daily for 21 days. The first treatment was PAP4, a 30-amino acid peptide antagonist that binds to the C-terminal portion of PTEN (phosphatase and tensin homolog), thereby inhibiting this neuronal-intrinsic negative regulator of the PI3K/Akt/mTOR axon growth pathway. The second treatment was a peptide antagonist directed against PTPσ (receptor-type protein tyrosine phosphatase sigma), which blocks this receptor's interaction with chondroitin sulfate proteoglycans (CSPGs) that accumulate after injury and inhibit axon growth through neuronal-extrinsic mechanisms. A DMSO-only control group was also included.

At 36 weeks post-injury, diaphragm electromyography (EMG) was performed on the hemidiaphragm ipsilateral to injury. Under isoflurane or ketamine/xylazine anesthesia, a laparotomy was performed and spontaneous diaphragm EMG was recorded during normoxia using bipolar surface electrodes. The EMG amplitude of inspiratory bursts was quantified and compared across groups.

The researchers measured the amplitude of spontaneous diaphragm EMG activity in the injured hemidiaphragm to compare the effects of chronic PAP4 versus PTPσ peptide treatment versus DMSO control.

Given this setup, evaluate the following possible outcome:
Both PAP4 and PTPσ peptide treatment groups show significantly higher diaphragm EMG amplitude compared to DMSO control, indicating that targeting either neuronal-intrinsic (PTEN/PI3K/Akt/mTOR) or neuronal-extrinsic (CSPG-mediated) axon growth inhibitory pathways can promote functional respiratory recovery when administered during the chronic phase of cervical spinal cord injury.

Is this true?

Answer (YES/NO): NO